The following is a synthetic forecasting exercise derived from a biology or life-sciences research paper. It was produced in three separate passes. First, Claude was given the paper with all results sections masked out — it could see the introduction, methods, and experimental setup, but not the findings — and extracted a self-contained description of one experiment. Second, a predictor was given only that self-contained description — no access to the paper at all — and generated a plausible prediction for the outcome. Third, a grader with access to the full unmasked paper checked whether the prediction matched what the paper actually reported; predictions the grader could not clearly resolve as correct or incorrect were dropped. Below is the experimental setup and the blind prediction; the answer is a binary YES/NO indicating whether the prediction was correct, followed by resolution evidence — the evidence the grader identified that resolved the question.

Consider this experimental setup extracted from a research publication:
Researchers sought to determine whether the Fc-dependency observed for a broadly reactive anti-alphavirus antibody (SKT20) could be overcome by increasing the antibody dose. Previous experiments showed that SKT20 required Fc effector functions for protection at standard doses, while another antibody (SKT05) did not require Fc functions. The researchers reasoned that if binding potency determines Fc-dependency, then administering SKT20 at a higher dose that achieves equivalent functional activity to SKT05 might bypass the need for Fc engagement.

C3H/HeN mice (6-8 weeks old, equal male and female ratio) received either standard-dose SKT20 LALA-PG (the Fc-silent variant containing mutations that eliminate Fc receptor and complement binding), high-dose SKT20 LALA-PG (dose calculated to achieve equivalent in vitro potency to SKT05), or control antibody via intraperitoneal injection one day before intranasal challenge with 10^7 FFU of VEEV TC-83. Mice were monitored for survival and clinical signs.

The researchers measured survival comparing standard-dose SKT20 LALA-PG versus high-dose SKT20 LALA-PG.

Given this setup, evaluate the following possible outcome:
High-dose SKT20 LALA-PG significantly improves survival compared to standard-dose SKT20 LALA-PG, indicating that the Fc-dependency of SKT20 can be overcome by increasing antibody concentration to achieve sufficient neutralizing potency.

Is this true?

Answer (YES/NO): YES